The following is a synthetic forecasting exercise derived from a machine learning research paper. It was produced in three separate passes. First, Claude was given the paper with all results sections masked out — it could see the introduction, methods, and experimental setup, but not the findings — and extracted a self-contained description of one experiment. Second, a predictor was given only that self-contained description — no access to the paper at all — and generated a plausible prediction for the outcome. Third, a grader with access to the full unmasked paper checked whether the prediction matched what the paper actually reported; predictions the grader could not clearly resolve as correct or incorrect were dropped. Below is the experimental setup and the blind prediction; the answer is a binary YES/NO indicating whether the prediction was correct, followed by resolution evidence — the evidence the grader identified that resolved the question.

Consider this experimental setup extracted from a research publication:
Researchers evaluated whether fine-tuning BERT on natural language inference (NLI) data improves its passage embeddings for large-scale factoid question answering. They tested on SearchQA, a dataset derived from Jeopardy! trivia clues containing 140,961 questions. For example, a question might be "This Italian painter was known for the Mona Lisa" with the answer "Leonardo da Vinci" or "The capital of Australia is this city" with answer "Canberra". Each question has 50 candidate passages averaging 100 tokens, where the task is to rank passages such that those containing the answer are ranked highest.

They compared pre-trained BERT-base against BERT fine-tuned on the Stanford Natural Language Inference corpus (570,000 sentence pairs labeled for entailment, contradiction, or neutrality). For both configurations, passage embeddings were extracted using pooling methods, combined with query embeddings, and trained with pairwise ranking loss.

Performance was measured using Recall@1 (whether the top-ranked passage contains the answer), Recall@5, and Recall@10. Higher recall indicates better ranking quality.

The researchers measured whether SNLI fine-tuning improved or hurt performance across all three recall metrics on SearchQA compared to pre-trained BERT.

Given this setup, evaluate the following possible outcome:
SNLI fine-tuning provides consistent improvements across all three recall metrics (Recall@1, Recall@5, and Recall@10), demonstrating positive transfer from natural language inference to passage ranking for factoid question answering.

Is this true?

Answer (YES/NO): NO